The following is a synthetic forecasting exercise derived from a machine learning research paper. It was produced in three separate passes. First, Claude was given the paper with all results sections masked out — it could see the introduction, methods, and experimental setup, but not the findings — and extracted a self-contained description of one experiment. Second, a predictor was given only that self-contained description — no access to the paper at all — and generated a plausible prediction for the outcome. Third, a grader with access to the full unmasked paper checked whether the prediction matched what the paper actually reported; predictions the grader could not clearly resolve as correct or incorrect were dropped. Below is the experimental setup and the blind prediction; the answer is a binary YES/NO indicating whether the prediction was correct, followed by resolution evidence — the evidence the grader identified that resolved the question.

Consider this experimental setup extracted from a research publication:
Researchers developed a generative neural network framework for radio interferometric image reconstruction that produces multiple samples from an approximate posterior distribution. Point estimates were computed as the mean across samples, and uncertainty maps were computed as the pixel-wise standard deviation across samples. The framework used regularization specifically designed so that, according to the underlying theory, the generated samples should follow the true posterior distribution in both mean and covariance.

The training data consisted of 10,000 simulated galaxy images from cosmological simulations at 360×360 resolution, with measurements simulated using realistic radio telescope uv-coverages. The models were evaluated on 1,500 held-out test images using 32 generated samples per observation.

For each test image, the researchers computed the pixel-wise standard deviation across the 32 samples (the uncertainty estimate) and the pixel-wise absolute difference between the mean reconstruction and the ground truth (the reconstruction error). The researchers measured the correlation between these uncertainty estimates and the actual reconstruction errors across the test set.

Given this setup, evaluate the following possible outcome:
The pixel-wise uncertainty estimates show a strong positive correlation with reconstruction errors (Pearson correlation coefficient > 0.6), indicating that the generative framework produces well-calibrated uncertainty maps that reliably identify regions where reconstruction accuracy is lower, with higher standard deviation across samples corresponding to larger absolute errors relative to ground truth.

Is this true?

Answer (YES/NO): NO